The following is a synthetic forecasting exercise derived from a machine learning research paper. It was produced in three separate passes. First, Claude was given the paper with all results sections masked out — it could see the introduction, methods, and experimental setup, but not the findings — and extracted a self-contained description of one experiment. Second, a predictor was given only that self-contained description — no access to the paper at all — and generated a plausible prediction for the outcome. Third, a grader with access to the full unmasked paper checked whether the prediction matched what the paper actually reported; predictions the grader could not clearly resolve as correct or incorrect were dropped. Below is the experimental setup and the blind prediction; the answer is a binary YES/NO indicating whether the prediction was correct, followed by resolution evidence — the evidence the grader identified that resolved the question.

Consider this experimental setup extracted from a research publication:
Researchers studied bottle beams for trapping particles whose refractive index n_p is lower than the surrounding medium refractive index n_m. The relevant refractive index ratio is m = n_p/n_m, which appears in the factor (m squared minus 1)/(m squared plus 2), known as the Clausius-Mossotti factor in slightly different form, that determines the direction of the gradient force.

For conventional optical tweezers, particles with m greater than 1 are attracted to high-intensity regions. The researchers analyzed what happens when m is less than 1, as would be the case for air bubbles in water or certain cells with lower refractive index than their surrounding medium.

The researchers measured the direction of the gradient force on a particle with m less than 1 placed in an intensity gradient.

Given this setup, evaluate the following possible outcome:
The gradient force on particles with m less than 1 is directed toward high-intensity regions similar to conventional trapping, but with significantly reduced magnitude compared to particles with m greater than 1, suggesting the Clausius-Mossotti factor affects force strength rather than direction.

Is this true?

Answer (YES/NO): NO